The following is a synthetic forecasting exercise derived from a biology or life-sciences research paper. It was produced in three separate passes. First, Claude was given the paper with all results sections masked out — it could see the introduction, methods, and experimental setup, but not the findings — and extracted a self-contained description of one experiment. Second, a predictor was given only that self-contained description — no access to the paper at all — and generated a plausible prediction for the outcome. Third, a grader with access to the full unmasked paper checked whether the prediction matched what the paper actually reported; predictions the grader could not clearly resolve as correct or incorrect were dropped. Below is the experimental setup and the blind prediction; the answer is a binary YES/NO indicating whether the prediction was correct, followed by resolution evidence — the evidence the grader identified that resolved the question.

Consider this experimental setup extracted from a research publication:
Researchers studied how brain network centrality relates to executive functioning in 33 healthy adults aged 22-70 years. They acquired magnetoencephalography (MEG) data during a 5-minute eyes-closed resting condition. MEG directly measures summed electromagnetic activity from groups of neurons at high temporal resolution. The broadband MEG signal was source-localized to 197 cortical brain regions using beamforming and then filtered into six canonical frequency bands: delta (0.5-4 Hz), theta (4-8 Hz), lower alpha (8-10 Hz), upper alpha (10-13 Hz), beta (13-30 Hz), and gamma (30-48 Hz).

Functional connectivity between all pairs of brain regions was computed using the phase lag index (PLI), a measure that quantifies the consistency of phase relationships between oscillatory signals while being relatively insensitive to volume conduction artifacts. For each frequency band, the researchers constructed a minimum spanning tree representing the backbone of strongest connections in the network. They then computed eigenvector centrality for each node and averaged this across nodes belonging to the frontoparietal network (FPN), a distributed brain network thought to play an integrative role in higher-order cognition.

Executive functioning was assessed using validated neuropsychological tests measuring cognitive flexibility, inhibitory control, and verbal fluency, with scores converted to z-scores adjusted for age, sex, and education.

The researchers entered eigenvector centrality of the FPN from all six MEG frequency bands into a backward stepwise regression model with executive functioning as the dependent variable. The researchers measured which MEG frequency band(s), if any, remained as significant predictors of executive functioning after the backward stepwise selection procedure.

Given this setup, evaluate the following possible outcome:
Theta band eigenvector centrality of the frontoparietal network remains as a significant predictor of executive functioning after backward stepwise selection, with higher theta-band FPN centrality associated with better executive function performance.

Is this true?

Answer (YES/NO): NO